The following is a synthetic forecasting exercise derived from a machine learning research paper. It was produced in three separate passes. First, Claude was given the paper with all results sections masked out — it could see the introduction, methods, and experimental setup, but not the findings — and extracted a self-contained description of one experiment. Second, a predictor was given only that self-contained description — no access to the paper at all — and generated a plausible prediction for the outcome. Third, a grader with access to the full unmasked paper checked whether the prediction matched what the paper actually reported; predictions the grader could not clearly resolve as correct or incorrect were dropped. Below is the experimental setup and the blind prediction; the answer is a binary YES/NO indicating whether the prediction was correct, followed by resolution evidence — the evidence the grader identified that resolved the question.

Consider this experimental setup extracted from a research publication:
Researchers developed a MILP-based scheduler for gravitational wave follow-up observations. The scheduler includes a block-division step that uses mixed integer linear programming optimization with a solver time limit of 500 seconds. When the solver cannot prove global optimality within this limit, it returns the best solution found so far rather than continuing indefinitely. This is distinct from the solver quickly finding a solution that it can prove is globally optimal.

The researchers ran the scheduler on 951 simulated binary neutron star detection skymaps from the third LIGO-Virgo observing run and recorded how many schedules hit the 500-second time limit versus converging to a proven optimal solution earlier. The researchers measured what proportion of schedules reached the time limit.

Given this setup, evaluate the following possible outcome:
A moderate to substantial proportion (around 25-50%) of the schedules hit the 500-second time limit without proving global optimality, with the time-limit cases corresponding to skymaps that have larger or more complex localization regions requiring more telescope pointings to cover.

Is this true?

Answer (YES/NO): NO